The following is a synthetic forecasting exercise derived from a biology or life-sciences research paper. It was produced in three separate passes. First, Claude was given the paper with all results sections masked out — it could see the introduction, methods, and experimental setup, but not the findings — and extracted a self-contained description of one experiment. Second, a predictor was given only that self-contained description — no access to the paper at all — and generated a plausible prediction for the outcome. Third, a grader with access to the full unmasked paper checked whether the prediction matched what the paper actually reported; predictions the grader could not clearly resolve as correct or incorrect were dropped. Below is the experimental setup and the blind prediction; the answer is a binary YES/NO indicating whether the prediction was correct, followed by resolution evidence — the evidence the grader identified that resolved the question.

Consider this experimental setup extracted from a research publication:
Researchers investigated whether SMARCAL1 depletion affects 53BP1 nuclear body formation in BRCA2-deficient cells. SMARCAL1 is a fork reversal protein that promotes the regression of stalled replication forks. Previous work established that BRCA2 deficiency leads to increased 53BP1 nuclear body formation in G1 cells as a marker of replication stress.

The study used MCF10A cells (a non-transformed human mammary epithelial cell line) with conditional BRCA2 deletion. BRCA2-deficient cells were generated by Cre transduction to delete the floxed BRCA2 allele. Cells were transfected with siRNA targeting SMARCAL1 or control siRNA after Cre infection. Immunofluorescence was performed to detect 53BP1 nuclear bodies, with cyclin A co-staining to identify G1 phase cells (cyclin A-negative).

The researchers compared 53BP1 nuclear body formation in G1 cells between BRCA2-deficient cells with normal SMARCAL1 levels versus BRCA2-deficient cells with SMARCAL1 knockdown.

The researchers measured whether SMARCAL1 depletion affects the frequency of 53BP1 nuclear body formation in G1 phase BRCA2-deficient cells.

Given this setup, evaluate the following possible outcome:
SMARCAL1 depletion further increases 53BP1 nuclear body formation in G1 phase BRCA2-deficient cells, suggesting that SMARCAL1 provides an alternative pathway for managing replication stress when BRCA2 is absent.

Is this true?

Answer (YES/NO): NO